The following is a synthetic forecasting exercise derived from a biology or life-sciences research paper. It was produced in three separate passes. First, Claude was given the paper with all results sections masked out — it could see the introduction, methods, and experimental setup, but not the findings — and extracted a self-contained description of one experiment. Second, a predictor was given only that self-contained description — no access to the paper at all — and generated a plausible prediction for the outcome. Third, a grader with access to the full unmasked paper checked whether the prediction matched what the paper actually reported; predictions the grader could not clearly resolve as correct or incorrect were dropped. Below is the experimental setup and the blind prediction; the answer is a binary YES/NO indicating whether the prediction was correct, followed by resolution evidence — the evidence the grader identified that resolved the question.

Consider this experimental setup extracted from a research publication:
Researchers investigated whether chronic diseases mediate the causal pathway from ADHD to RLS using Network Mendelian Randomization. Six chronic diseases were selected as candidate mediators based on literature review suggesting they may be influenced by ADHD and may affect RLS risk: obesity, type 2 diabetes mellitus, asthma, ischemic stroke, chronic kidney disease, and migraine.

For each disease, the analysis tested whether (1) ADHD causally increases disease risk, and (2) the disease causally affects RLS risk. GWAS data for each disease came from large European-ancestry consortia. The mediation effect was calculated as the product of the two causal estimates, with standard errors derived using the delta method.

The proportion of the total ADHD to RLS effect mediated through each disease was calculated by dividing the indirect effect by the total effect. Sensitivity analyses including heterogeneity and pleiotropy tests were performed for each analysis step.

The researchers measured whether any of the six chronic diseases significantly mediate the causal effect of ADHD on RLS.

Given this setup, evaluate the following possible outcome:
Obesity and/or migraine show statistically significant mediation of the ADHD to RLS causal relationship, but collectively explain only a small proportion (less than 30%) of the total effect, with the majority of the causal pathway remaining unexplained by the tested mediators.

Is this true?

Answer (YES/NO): NO